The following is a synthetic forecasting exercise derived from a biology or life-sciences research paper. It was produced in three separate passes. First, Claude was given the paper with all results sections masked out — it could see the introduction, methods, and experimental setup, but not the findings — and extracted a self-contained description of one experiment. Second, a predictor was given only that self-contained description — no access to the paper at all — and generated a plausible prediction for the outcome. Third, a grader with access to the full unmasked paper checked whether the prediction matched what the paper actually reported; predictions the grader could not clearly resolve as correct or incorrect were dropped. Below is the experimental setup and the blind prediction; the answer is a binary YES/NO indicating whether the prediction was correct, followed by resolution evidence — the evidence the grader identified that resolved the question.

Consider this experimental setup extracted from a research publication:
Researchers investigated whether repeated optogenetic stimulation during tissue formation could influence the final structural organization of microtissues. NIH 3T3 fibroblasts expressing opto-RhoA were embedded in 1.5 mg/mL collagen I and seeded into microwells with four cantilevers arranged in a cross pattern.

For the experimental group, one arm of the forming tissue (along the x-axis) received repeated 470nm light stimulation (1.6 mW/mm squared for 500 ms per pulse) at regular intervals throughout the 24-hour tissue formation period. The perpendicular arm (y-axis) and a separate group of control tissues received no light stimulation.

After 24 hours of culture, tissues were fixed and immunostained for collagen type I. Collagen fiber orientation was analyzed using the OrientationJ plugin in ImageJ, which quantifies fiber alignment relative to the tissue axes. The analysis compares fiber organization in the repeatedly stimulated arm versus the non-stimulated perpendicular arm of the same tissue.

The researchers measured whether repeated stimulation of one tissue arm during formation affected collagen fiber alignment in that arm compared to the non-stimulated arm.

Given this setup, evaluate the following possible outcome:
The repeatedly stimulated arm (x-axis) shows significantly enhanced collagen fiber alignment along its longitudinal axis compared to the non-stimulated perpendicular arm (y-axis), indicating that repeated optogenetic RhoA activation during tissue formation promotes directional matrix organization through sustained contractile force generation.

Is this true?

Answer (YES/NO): NO